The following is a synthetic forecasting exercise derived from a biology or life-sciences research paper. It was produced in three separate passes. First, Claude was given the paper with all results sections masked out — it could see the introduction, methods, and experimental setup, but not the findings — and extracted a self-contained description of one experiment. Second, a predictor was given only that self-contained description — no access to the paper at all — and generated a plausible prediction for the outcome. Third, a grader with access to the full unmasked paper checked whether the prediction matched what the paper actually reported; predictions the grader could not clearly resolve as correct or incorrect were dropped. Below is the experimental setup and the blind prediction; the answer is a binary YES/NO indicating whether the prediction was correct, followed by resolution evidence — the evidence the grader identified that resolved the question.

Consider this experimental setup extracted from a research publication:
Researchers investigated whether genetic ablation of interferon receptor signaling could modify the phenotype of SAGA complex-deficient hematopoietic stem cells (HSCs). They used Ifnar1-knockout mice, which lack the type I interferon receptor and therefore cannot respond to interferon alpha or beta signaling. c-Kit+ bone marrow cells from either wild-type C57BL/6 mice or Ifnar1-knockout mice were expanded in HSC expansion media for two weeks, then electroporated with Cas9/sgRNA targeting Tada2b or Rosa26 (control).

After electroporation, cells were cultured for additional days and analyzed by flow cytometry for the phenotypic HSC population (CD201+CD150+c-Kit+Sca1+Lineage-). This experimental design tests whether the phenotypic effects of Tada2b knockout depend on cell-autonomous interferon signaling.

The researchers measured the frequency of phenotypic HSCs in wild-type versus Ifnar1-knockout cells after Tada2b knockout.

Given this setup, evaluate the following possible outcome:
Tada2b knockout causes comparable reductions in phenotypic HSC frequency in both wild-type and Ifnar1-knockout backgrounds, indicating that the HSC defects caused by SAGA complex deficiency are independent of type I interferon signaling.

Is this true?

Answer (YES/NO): NO